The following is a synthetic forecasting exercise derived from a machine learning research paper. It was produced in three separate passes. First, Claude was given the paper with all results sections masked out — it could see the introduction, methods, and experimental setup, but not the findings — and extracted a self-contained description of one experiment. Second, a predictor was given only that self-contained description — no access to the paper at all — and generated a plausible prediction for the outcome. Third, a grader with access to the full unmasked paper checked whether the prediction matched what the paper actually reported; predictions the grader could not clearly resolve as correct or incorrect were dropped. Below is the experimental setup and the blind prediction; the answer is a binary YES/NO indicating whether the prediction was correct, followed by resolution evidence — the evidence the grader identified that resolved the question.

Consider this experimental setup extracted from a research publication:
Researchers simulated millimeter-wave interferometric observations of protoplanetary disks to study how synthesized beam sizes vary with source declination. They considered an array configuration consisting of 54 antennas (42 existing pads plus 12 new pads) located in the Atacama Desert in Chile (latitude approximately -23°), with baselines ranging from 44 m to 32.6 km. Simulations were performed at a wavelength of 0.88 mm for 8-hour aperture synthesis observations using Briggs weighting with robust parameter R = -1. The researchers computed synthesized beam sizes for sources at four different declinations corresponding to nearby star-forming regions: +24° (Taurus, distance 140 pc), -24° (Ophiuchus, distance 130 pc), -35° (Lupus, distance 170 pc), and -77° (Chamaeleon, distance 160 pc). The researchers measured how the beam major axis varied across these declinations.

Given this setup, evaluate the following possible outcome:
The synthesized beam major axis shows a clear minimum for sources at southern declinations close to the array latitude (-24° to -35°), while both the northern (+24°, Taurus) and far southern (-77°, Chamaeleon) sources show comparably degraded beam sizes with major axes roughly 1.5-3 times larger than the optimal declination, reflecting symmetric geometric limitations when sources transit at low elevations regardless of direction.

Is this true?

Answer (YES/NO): NO